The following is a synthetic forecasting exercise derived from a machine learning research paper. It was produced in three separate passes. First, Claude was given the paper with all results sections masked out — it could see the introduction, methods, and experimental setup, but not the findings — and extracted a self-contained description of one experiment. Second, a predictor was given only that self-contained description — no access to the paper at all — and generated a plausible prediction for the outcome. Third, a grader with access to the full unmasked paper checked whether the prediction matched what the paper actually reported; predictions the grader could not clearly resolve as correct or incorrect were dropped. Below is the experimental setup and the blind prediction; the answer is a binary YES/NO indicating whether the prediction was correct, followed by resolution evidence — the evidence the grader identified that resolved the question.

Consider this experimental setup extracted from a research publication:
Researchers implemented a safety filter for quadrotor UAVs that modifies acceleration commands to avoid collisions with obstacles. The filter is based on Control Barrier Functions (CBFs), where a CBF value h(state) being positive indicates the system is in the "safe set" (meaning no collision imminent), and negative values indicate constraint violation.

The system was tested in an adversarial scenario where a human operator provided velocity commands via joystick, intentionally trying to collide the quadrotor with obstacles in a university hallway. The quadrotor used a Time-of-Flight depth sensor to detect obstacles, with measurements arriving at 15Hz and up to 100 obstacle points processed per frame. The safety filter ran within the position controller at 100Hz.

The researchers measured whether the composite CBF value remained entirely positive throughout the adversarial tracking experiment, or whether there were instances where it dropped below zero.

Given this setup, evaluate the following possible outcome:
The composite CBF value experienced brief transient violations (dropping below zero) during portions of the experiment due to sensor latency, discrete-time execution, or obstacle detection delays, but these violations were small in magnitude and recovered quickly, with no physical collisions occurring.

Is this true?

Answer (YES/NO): YES